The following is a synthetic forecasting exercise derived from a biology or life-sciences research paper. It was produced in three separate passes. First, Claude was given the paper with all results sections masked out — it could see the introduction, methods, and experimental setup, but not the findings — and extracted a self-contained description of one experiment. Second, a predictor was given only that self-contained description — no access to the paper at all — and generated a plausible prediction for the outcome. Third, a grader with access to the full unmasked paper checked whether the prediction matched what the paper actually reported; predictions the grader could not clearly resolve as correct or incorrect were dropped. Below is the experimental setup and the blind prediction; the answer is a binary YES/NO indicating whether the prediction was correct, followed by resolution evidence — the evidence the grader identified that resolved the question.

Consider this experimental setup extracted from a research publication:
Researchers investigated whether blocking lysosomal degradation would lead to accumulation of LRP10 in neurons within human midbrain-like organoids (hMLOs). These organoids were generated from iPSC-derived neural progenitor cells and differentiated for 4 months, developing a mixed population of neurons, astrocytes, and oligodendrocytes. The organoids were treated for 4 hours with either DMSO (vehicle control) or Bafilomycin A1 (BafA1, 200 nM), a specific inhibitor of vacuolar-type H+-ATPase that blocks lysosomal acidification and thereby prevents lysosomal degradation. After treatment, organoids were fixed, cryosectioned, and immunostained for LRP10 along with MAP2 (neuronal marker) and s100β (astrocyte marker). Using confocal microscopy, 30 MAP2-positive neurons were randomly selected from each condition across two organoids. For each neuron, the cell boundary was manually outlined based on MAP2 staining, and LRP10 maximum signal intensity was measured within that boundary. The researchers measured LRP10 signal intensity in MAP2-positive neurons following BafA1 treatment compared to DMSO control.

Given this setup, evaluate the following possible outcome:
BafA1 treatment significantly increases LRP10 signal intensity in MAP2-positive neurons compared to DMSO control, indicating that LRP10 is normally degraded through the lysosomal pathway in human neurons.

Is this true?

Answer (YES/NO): NO